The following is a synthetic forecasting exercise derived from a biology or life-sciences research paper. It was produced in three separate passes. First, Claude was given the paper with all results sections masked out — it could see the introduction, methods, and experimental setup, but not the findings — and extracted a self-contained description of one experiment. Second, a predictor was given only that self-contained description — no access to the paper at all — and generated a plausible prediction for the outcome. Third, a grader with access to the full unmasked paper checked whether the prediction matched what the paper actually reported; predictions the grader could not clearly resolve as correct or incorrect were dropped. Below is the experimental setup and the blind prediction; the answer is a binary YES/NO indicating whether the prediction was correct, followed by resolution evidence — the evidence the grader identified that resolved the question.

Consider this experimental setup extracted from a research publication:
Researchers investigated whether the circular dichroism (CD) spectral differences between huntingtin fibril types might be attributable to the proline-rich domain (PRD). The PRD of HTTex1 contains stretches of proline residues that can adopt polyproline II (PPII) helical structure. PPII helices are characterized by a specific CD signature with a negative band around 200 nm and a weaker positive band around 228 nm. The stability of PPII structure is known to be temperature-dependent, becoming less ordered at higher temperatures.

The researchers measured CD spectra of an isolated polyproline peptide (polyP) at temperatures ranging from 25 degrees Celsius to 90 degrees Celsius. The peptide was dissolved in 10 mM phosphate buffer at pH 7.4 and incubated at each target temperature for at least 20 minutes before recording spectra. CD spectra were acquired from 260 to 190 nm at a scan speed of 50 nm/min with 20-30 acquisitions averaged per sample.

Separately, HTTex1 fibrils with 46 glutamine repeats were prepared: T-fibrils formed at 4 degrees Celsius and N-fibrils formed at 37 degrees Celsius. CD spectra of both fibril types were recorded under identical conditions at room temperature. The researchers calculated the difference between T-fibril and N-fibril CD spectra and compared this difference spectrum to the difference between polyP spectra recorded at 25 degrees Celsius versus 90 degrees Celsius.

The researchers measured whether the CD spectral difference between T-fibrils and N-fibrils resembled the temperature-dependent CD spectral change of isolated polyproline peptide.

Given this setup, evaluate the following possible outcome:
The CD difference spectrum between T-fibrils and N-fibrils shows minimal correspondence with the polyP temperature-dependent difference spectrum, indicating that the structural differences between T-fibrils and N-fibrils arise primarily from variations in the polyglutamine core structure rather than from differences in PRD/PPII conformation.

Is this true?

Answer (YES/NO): NO